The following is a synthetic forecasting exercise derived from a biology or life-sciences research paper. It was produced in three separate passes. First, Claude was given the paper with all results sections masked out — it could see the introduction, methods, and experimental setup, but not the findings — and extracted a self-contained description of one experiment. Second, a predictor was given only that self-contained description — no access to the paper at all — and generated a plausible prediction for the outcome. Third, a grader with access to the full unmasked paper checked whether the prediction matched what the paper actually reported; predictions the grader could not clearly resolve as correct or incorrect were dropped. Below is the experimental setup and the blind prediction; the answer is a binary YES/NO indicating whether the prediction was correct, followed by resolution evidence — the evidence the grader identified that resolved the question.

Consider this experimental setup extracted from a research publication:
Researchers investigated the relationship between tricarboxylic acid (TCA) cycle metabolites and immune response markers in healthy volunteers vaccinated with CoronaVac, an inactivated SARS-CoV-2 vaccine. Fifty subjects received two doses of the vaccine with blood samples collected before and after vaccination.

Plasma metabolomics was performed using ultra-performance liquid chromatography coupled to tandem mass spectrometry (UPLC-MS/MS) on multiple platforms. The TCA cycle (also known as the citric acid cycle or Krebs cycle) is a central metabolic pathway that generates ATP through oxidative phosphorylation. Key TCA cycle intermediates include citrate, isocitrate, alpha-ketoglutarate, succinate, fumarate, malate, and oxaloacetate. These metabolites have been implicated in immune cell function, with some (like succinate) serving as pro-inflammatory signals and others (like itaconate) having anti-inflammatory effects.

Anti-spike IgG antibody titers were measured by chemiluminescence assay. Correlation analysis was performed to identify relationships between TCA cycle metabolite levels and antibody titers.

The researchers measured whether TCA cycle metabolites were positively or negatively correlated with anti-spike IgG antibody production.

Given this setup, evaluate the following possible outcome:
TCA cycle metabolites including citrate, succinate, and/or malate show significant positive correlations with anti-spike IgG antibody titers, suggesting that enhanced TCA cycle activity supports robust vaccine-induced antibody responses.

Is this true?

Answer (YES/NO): NO